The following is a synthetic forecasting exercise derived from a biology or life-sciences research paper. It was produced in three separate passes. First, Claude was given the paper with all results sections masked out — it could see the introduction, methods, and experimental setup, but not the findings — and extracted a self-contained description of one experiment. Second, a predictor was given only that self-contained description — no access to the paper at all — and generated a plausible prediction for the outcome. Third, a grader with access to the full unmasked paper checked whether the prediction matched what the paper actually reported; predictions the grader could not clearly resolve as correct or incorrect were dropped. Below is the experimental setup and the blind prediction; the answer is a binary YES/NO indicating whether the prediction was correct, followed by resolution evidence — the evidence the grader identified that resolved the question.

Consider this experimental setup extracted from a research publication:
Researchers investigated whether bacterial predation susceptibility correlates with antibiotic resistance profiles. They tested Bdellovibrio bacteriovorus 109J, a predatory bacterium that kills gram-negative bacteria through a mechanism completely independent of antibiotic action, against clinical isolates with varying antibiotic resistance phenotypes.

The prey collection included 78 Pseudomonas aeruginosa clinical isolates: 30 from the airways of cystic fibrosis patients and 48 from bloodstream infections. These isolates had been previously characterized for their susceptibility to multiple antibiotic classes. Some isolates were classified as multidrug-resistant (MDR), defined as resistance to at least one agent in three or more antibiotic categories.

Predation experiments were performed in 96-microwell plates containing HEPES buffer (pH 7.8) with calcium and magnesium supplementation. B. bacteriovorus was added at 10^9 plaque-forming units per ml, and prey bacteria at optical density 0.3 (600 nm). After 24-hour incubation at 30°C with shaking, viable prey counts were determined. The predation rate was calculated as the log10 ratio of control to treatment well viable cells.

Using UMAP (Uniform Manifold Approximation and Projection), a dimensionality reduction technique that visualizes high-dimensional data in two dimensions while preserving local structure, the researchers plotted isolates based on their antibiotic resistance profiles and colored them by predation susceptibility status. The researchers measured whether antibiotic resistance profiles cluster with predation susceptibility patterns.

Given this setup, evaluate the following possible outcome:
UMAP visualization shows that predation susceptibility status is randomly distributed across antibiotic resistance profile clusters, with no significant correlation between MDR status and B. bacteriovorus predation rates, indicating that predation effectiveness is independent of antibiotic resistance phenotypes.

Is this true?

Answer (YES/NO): YES